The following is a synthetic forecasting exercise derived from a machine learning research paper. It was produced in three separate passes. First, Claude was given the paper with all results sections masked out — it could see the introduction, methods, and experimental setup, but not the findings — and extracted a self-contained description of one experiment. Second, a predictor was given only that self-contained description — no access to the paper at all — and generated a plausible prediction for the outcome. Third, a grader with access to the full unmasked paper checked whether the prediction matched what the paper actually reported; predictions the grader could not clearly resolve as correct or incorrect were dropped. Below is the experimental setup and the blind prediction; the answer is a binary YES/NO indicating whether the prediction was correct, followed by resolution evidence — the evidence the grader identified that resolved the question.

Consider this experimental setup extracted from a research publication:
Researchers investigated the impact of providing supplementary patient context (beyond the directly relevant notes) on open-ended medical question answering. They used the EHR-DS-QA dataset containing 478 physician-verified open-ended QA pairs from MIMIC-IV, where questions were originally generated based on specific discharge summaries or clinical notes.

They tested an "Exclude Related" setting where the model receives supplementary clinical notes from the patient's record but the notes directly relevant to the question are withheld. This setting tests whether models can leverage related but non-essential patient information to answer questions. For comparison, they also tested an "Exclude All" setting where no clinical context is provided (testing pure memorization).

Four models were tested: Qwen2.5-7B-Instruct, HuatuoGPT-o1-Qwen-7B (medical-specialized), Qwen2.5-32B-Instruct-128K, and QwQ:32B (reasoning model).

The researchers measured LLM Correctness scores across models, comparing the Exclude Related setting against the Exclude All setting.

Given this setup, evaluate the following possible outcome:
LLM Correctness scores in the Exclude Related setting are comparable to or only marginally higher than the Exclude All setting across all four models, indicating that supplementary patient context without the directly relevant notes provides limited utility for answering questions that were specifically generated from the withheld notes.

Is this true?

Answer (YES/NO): YES